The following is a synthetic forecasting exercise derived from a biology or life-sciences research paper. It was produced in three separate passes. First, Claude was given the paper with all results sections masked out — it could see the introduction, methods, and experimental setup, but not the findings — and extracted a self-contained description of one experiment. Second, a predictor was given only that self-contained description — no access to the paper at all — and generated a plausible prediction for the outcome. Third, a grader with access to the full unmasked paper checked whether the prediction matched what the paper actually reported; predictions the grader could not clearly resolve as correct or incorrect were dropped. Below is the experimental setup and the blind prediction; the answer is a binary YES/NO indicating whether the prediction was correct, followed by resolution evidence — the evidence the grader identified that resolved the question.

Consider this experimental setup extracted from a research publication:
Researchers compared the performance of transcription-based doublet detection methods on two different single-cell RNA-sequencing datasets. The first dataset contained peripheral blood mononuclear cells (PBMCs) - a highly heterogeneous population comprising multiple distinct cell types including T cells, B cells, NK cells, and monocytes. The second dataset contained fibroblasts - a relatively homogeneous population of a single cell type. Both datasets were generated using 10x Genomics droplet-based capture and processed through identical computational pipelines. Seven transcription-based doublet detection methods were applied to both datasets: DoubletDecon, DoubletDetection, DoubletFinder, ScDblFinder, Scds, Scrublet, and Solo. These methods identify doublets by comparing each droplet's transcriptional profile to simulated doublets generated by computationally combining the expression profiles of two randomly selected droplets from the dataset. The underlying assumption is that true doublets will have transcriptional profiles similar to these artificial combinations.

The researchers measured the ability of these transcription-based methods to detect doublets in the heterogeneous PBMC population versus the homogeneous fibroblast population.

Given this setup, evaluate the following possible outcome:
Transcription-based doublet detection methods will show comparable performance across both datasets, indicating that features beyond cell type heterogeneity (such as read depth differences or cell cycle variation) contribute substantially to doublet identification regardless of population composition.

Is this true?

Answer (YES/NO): YES